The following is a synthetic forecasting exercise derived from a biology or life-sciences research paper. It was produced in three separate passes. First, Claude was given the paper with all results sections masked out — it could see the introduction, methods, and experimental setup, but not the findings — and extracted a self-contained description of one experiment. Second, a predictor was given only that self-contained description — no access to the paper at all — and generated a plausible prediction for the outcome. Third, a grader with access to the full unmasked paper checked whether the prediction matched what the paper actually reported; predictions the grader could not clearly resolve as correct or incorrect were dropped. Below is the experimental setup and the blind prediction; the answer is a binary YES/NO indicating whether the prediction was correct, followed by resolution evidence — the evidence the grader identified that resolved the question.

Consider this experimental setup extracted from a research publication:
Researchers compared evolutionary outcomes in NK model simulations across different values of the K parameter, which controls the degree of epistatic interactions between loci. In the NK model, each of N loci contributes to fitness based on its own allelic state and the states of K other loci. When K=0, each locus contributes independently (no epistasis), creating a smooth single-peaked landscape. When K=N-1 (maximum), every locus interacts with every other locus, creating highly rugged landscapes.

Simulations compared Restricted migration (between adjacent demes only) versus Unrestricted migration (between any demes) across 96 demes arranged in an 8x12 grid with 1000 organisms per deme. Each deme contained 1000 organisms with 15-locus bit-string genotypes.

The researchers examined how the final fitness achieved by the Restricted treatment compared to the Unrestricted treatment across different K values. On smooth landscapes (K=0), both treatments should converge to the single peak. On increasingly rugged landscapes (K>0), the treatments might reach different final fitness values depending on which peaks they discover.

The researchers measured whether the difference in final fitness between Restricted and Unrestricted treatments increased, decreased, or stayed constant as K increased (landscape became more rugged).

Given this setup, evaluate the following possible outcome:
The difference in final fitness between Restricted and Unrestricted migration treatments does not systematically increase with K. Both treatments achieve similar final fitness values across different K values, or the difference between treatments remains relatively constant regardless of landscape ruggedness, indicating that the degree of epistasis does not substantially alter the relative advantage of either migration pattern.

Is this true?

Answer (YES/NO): NO